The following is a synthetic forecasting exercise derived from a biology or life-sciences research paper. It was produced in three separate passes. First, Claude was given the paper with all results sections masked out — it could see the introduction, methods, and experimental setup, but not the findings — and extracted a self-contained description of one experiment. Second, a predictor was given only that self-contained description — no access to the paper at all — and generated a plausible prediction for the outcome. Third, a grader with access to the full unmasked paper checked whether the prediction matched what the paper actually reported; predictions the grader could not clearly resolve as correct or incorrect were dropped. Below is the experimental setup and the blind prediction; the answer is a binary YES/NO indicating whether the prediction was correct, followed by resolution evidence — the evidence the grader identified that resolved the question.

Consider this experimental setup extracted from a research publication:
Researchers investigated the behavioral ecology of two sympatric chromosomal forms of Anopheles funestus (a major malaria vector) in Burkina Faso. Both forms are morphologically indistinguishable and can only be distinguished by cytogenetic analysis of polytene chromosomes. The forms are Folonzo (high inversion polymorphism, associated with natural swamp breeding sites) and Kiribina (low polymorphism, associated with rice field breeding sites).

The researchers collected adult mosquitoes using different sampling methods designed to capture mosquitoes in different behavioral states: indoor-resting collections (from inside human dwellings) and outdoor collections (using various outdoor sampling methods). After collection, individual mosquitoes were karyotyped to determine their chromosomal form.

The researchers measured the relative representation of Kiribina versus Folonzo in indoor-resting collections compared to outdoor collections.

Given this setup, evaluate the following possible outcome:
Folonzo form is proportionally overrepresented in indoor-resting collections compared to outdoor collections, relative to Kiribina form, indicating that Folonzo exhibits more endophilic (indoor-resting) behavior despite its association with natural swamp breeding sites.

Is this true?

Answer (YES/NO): YES